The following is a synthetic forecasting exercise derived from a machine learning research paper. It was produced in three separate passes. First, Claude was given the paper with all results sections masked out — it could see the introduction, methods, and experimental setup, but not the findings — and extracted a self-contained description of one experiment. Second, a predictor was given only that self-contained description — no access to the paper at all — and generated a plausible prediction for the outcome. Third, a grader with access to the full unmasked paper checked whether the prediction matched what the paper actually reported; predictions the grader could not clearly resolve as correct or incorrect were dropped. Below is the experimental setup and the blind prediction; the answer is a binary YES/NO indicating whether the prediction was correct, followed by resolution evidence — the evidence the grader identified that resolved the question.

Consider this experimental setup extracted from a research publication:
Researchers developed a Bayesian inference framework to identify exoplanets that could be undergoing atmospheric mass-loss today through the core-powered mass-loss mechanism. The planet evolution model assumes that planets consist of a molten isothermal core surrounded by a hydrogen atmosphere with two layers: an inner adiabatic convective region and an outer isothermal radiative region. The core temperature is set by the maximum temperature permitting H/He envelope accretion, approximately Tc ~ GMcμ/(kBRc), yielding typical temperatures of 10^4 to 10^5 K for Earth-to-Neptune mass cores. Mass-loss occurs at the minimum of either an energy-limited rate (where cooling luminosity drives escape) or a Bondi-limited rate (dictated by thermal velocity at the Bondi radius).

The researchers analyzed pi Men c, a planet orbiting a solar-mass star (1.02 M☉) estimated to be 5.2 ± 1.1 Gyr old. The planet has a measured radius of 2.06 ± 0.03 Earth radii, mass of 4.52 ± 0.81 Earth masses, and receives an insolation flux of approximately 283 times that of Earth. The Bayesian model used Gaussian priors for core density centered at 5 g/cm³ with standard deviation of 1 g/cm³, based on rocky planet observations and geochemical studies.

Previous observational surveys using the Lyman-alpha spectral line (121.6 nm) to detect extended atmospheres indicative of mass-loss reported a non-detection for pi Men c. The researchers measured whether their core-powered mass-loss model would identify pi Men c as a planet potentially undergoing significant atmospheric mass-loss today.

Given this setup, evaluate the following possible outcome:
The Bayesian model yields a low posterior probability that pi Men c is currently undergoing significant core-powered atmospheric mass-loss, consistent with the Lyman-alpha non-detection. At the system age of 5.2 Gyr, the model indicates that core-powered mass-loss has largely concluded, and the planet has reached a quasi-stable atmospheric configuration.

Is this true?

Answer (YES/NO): NO